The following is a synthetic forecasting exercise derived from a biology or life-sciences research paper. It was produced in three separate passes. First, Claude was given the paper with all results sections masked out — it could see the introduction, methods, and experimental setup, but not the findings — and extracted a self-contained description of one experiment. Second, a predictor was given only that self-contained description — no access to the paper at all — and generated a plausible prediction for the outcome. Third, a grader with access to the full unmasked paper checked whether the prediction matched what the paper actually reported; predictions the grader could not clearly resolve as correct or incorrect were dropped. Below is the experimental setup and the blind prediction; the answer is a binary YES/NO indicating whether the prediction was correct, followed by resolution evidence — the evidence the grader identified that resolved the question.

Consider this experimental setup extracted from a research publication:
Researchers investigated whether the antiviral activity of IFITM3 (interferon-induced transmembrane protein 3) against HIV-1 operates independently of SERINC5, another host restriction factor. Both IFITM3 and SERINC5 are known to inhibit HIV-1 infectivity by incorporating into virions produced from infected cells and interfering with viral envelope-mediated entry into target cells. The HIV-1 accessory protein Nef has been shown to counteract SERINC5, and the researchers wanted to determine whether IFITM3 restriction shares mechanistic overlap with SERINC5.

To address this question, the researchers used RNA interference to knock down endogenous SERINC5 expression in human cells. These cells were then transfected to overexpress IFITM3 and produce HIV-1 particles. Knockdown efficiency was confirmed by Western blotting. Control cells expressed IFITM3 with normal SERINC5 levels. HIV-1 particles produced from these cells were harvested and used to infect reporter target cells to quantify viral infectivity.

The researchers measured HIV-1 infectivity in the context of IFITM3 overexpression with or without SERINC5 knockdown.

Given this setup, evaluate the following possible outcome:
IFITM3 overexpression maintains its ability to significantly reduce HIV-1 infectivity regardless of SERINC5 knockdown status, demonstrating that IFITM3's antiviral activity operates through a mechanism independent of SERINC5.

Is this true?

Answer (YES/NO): YES